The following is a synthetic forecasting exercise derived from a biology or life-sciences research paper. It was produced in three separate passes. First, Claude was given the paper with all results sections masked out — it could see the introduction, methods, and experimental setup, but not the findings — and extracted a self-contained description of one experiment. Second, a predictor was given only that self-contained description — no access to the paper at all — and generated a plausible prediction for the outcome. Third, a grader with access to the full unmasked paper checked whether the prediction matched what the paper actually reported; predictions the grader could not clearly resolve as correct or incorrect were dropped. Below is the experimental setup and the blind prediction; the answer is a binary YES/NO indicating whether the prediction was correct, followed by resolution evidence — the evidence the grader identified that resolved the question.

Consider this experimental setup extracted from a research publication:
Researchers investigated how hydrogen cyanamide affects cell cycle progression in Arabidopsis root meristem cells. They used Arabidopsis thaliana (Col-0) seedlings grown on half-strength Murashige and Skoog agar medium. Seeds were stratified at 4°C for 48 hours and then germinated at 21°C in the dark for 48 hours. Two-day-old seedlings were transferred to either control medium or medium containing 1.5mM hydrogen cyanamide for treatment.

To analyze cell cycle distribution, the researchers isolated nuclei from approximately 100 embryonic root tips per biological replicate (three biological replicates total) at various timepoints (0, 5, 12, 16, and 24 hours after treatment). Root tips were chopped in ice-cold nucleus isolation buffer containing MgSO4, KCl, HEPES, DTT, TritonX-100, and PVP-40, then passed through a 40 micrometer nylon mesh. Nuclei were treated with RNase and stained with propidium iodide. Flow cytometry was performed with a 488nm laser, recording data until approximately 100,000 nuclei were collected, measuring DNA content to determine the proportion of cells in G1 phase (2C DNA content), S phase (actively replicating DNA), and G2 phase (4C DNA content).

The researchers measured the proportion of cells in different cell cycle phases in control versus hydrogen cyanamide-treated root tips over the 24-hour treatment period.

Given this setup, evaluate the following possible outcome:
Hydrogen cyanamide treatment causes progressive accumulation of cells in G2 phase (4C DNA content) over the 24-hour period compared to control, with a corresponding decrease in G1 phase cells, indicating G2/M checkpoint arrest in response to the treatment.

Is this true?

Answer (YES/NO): YES